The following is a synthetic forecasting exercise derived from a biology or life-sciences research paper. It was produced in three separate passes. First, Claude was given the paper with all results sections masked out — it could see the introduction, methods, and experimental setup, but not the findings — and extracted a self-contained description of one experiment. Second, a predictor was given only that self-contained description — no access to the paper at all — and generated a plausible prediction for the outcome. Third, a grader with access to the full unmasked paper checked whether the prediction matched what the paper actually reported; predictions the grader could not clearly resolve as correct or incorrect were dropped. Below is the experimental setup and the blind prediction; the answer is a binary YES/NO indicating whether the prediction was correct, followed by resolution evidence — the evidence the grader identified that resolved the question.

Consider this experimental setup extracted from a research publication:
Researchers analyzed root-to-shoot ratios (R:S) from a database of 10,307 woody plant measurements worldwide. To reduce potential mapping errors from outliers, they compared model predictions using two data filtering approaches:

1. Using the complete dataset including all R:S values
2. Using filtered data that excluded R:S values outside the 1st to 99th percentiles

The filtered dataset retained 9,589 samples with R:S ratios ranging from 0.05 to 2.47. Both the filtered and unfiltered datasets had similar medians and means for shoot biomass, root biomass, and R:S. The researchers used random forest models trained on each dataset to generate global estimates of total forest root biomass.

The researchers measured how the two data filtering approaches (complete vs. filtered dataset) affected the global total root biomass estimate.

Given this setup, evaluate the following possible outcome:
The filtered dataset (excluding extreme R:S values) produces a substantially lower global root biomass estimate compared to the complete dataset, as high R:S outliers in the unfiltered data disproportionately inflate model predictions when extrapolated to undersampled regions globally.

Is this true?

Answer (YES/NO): NO